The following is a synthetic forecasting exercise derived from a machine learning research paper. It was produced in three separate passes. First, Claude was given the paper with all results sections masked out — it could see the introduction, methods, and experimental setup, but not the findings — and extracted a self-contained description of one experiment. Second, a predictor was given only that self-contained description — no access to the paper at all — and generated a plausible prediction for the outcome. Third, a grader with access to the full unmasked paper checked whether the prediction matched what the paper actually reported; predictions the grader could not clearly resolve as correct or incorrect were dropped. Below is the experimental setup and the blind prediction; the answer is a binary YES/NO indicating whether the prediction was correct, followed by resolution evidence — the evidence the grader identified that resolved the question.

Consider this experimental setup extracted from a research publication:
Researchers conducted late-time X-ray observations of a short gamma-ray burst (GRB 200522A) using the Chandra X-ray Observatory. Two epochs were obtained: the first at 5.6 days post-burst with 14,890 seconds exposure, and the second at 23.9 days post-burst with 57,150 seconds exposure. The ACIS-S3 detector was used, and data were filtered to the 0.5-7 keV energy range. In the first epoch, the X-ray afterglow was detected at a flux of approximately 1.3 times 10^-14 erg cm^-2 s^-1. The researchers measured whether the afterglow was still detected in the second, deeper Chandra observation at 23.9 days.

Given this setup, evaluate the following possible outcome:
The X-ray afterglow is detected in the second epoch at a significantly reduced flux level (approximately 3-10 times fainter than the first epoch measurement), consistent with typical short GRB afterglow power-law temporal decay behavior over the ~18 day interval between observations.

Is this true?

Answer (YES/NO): NO